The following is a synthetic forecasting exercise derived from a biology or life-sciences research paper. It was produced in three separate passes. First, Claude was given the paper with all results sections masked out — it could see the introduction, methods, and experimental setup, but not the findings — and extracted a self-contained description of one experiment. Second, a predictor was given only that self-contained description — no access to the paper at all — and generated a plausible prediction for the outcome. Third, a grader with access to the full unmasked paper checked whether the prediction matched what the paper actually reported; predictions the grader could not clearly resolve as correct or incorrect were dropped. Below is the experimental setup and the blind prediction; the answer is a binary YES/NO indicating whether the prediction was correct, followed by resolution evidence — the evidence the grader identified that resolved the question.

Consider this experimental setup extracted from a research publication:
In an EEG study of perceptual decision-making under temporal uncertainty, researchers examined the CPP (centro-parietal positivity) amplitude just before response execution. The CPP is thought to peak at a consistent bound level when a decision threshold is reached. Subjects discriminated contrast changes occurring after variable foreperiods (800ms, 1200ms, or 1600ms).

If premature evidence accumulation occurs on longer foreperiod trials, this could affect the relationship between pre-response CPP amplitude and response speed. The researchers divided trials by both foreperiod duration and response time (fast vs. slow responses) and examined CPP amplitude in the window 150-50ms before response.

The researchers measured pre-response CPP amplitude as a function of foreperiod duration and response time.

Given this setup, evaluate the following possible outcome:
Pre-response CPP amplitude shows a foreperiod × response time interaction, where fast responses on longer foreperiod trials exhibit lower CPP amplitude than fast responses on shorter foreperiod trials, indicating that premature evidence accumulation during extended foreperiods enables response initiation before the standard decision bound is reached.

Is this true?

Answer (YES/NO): NO